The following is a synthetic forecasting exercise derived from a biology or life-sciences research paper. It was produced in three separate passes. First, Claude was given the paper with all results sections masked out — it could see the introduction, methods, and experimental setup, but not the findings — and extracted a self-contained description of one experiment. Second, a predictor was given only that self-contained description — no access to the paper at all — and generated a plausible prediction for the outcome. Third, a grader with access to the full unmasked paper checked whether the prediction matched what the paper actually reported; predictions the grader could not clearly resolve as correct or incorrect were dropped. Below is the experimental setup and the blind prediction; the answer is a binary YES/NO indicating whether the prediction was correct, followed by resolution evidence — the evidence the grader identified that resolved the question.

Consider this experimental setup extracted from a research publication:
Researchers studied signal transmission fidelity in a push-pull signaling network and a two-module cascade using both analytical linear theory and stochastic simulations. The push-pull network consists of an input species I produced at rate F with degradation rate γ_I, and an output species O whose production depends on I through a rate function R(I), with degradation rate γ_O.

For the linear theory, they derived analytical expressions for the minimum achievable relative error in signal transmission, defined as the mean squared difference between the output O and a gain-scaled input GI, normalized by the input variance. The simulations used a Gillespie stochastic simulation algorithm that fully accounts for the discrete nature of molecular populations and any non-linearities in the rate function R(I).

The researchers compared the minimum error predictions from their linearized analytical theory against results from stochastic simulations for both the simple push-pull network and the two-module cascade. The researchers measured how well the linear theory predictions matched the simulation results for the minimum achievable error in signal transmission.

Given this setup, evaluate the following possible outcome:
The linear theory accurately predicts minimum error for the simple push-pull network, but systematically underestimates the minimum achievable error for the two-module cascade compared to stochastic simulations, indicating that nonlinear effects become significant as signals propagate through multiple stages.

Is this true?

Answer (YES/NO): NO